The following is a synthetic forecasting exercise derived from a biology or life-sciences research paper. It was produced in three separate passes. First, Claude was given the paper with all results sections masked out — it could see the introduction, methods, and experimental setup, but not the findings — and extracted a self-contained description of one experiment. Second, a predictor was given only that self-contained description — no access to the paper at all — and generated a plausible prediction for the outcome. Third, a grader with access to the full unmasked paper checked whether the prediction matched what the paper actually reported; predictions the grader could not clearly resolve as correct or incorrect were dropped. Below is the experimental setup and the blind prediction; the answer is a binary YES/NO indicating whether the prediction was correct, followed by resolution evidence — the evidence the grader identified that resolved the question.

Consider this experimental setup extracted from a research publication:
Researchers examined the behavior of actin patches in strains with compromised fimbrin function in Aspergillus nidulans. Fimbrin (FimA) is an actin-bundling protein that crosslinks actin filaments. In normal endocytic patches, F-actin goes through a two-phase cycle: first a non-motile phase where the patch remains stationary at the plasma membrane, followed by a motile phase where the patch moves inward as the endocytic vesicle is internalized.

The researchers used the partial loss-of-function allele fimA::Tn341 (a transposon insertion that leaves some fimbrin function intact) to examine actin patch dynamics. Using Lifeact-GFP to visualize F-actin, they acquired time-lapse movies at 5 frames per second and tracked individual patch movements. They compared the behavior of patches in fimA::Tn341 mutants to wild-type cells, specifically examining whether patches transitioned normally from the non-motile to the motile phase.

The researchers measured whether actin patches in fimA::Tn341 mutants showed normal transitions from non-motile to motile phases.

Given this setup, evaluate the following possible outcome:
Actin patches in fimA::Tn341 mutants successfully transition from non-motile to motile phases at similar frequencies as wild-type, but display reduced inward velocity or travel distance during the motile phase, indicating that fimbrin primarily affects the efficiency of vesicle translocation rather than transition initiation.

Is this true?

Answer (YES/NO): NO